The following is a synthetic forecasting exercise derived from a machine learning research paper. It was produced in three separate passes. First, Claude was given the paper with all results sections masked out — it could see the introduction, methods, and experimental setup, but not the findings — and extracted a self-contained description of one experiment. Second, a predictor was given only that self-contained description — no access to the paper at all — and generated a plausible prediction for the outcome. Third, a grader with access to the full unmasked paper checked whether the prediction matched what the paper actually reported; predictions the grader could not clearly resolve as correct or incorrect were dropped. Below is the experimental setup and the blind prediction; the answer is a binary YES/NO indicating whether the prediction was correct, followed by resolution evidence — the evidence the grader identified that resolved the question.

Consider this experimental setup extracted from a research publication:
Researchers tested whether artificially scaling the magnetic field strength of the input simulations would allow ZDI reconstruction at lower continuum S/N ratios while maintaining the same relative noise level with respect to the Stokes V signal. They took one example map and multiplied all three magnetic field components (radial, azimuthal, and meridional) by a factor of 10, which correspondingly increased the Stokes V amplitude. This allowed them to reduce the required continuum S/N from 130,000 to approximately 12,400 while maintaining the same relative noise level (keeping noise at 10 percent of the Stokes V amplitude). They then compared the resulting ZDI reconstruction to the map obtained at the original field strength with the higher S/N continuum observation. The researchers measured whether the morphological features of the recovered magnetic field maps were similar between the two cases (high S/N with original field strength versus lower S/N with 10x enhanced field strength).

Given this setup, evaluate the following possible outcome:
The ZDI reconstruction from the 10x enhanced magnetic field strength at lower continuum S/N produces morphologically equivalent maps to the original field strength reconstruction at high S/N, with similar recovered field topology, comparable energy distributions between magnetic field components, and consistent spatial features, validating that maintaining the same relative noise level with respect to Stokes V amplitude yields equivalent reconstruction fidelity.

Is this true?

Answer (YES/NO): NO